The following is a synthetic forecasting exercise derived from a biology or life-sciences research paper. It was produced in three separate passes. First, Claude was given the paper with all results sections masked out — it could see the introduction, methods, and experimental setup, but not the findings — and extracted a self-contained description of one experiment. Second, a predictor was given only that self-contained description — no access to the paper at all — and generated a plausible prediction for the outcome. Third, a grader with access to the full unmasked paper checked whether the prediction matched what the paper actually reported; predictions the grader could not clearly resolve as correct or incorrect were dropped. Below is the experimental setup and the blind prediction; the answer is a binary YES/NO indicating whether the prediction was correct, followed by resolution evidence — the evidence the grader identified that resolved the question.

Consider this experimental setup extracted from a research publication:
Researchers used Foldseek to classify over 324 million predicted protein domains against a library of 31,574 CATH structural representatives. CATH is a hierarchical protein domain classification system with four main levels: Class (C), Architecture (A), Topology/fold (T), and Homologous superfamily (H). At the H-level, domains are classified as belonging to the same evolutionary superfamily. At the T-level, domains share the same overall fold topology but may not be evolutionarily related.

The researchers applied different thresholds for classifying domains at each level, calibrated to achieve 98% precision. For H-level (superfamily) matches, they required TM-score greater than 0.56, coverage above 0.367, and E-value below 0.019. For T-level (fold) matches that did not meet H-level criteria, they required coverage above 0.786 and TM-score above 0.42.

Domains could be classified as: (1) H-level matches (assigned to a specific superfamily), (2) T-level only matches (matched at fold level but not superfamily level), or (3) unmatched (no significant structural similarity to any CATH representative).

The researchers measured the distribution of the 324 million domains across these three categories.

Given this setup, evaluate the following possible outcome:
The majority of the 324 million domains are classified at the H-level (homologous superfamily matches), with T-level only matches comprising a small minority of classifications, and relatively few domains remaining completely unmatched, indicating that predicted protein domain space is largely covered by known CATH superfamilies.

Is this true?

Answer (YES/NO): NO